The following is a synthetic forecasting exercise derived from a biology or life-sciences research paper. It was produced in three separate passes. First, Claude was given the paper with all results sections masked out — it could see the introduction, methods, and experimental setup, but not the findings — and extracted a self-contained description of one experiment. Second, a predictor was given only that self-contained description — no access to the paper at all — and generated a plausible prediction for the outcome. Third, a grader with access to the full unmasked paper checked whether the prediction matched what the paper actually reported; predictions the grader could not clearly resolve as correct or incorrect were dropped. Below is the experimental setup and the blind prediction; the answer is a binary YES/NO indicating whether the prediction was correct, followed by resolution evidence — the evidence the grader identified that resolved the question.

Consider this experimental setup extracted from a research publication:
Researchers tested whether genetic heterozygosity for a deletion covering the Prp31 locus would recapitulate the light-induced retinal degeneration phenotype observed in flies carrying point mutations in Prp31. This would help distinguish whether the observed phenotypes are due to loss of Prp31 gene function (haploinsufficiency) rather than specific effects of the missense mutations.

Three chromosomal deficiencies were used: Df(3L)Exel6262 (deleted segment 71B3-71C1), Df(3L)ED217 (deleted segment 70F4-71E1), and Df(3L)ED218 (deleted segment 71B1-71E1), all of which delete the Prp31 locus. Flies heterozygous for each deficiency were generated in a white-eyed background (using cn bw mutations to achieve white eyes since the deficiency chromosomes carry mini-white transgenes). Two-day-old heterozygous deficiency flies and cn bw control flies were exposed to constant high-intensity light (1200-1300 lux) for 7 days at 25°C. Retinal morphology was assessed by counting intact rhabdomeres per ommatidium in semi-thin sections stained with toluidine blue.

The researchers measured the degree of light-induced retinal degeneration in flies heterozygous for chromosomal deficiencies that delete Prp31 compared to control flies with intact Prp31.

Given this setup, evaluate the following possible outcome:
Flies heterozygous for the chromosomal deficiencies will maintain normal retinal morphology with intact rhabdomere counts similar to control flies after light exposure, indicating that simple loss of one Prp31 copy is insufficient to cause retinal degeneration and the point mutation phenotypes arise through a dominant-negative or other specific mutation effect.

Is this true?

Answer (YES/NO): NO